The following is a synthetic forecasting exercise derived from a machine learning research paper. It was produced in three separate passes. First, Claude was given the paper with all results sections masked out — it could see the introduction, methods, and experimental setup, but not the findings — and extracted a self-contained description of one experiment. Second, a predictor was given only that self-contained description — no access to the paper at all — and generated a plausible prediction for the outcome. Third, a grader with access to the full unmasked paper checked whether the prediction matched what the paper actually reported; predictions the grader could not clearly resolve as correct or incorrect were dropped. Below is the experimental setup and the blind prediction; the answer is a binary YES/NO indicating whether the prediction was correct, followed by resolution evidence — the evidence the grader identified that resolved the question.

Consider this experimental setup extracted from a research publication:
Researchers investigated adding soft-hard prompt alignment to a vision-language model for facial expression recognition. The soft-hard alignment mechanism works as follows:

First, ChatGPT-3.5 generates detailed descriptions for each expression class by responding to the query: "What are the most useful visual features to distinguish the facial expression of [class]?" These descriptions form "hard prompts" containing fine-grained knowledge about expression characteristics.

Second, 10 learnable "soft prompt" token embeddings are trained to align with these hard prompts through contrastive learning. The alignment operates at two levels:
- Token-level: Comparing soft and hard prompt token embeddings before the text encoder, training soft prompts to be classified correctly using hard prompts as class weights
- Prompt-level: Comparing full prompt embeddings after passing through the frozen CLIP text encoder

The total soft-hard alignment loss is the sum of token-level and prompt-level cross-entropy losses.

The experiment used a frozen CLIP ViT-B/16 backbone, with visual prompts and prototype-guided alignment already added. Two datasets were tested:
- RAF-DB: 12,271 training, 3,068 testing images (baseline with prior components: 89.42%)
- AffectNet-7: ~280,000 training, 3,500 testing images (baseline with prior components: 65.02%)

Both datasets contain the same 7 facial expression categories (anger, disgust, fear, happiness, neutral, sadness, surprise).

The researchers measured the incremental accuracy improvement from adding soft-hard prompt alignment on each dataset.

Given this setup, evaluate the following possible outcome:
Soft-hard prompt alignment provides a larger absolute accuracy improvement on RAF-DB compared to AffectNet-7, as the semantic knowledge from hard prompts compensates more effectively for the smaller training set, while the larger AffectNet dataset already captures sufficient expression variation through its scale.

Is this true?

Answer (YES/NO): YES